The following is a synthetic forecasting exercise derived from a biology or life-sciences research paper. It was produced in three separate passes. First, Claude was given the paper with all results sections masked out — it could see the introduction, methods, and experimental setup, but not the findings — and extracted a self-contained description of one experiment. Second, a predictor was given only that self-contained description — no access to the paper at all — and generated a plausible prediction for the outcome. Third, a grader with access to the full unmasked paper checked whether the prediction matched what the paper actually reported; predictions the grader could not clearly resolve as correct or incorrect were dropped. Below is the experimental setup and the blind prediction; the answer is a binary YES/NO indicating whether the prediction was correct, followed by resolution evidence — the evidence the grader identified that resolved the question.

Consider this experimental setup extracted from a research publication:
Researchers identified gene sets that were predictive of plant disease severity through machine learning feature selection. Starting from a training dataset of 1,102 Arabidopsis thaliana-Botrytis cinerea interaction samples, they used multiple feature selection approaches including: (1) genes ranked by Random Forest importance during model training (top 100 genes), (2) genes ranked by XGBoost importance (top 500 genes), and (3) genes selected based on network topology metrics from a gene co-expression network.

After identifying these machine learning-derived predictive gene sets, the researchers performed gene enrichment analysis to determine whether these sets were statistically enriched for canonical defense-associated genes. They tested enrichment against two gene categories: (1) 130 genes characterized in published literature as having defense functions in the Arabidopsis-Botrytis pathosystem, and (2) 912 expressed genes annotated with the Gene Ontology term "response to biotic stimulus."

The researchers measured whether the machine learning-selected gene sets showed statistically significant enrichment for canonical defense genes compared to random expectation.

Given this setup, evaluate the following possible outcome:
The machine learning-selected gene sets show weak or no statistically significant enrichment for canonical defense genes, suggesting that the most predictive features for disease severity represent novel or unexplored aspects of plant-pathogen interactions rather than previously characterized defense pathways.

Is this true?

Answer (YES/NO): YES